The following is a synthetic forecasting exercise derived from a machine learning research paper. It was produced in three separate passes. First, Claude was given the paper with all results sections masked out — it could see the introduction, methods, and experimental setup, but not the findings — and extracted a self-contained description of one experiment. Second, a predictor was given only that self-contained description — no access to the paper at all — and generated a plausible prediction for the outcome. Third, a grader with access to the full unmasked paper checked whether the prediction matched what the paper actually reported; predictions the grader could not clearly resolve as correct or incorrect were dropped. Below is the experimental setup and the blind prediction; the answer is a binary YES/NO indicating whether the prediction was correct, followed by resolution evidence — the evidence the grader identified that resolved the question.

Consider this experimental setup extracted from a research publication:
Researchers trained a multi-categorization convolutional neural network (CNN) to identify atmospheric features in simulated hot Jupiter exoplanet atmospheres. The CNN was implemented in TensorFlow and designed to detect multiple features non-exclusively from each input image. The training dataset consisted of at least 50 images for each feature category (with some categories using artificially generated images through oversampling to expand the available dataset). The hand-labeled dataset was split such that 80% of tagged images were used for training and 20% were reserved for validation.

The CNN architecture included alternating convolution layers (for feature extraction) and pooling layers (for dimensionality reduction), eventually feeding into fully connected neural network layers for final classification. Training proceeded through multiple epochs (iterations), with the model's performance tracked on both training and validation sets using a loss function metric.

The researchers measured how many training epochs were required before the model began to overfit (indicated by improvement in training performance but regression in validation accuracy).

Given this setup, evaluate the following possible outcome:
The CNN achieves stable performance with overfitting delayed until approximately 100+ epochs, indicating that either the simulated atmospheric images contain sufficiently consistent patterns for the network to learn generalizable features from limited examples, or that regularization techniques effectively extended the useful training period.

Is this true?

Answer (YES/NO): NO